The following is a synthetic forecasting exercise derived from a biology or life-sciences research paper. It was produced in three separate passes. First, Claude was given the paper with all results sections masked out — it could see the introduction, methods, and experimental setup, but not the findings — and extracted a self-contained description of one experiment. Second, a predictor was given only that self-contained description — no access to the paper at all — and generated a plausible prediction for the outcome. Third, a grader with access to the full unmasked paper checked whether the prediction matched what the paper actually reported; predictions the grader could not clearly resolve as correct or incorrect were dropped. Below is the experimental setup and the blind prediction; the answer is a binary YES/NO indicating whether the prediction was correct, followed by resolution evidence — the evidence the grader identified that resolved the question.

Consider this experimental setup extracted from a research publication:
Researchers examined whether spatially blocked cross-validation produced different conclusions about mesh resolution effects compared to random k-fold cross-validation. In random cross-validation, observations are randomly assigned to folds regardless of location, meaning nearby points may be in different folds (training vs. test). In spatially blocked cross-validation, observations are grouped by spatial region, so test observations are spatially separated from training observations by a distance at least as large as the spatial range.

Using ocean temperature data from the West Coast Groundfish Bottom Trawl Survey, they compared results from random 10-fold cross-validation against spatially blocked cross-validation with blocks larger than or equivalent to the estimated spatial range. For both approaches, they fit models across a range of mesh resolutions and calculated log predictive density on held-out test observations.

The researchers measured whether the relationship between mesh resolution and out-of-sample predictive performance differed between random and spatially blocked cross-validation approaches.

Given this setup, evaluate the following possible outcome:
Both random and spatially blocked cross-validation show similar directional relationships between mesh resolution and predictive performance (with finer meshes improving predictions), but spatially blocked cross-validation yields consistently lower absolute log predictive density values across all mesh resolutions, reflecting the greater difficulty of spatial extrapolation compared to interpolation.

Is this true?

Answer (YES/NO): NO